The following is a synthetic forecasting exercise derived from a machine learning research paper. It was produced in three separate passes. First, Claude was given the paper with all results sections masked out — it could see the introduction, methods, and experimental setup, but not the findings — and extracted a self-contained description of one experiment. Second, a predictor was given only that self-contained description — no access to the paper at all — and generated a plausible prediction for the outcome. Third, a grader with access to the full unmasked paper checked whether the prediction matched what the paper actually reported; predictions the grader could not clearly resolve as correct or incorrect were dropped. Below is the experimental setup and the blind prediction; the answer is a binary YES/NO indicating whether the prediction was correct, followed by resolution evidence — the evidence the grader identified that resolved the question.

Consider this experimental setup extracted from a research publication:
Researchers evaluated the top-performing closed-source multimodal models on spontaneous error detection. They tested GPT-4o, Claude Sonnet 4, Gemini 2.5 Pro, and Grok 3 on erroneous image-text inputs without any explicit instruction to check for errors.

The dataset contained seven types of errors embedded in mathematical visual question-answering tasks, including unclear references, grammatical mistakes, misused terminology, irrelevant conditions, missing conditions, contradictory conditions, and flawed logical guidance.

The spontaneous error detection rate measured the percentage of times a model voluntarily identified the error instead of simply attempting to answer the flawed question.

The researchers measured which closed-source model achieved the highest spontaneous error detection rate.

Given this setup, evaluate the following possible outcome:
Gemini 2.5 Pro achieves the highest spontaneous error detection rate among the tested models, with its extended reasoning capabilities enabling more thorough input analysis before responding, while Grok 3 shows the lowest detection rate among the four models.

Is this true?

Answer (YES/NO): NO